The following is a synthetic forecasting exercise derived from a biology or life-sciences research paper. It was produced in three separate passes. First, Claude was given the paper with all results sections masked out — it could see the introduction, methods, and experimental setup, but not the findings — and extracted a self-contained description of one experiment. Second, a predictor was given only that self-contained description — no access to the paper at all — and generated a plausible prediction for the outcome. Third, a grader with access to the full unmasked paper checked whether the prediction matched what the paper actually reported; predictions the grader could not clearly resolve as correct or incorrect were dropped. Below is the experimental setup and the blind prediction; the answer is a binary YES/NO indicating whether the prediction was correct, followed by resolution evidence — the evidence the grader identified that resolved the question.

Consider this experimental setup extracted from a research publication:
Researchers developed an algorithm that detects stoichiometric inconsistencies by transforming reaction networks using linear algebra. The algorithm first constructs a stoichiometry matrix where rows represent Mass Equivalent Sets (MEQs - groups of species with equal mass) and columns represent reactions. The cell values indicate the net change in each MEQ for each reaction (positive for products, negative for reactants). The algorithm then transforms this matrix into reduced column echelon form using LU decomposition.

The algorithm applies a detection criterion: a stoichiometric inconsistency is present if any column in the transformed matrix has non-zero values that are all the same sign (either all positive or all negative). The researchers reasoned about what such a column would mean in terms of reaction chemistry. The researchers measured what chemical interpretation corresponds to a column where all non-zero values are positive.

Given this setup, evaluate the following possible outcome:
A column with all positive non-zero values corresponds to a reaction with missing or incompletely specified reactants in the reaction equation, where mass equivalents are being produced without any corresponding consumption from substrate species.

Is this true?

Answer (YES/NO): NO